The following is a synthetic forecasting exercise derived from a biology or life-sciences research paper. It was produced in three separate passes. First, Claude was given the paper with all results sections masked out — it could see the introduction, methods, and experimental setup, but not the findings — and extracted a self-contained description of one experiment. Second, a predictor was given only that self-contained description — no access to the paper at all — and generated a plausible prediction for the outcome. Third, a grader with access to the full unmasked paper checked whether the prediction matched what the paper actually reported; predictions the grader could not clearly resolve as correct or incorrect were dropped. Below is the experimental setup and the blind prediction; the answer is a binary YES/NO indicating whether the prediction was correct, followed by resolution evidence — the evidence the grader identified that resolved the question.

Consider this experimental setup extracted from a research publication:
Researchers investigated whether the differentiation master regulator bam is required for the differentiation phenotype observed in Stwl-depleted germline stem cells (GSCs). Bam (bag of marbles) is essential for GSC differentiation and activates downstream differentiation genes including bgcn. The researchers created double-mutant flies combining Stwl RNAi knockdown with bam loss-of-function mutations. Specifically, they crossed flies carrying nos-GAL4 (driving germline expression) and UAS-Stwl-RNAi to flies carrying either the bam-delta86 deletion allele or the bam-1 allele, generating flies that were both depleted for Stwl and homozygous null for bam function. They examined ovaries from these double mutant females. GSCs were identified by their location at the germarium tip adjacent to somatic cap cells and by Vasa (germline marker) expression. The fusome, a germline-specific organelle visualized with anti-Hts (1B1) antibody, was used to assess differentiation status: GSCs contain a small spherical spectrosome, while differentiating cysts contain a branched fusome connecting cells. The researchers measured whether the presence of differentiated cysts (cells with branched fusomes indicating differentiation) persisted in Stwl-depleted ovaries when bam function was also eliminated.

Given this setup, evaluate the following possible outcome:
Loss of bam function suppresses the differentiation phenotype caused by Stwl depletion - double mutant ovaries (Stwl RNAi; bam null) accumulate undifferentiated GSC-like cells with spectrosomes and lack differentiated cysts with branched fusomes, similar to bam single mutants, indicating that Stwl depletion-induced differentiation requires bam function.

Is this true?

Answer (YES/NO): NO